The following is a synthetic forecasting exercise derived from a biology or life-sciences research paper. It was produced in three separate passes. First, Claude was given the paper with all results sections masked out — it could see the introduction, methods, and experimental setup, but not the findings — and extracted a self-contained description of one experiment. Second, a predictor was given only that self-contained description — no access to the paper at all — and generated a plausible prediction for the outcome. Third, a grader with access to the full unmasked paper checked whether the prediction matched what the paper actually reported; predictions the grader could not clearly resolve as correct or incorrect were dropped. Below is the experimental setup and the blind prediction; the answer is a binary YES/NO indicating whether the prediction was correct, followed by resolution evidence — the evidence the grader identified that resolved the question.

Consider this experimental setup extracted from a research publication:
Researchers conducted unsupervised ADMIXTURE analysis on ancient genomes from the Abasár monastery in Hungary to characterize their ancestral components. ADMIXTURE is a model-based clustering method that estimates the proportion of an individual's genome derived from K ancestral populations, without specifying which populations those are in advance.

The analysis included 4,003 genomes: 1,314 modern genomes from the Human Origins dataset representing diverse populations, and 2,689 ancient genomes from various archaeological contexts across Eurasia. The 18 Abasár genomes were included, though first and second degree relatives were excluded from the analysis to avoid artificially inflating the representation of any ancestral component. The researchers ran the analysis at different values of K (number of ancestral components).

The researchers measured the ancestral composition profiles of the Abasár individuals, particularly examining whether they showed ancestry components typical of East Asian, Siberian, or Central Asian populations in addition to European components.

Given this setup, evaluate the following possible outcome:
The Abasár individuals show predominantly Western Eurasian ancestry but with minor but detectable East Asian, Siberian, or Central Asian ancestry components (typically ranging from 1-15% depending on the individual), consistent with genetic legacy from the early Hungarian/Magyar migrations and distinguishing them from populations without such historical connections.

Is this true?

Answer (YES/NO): YES